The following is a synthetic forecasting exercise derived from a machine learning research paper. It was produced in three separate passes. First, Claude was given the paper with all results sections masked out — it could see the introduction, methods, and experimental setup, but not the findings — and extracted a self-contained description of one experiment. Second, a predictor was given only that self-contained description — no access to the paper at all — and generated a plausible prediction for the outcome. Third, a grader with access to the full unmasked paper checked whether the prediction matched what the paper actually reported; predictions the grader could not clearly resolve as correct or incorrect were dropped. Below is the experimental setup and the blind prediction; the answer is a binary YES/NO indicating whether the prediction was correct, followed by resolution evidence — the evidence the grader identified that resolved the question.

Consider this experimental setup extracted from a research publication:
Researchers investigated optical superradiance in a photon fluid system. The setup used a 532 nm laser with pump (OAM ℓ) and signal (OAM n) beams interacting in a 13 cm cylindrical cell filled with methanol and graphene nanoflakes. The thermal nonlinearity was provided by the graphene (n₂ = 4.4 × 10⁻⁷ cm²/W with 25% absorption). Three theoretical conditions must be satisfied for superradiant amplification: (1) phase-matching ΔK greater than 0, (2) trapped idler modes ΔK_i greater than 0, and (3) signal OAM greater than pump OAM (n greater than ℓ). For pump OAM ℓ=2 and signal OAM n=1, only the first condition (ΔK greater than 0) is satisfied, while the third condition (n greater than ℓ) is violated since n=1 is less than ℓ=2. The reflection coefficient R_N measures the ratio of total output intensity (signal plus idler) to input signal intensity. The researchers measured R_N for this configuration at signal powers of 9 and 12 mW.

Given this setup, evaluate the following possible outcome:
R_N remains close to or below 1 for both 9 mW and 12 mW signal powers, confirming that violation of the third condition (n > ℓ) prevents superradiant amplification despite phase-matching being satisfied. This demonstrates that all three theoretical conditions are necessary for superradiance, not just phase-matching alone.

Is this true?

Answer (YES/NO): YES